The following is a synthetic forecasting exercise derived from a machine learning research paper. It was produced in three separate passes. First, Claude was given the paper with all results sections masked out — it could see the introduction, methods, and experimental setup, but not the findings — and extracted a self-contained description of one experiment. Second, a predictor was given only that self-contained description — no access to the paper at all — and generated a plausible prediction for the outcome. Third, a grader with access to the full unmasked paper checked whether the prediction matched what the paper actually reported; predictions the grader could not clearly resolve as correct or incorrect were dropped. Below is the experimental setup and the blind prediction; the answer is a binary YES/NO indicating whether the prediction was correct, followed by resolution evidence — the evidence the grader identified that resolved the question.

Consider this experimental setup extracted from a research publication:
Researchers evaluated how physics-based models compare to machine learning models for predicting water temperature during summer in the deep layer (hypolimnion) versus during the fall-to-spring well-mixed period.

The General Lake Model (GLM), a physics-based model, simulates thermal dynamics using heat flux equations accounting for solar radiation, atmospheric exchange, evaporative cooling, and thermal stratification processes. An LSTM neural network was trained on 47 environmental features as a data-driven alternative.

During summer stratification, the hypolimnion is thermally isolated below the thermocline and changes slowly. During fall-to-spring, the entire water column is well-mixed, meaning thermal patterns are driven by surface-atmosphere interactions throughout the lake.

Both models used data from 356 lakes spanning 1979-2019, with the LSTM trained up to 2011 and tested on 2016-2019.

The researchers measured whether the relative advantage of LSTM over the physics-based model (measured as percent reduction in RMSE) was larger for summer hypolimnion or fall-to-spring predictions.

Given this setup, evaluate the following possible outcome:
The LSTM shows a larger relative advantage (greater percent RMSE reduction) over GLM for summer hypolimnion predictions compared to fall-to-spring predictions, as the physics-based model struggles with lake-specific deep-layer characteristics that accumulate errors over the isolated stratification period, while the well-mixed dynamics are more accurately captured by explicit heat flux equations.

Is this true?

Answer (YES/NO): NO